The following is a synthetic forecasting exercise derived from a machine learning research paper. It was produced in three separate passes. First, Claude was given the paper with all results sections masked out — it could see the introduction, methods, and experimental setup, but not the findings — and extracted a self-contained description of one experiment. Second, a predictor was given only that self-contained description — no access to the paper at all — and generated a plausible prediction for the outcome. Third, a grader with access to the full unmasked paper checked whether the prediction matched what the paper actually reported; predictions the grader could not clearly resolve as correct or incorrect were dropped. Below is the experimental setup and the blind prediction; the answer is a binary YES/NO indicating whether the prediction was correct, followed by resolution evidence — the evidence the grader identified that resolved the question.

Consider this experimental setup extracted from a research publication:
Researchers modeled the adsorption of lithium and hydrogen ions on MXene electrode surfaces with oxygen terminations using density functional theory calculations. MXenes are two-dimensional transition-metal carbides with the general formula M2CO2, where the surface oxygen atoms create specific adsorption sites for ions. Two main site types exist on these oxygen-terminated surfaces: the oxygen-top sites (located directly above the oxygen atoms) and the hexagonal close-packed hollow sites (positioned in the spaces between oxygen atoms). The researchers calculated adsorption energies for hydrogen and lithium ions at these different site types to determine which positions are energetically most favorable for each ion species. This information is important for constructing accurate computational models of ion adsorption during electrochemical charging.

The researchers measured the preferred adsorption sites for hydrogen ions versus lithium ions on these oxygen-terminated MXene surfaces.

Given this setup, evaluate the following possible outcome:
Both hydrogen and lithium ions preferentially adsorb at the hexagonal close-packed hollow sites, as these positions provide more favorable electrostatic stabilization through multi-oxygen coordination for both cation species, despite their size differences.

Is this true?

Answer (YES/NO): NO